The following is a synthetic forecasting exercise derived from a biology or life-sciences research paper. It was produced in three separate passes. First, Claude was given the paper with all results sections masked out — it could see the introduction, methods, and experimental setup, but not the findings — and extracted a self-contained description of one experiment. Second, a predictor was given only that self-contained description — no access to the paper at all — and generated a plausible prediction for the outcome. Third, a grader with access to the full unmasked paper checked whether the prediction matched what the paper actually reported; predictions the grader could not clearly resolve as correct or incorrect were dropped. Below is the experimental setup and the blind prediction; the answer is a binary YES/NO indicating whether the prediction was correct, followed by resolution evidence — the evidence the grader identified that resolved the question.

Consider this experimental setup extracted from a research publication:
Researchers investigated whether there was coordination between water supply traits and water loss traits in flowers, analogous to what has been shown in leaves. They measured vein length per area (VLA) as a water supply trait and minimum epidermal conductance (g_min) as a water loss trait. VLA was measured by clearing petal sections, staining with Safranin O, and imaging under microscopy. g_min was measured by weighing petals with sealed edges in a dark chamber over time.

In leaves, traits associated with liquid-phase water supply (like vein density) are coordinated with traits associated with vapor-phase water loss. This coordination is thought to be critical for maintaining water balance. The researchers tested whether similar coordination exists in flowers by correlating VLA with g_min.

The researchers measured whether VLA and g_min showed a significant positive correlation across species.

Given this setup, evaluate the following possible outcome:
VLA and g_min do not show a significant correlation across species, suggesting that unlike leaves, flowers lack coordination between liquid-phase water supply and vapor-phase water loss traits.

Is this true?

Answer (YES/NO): NO